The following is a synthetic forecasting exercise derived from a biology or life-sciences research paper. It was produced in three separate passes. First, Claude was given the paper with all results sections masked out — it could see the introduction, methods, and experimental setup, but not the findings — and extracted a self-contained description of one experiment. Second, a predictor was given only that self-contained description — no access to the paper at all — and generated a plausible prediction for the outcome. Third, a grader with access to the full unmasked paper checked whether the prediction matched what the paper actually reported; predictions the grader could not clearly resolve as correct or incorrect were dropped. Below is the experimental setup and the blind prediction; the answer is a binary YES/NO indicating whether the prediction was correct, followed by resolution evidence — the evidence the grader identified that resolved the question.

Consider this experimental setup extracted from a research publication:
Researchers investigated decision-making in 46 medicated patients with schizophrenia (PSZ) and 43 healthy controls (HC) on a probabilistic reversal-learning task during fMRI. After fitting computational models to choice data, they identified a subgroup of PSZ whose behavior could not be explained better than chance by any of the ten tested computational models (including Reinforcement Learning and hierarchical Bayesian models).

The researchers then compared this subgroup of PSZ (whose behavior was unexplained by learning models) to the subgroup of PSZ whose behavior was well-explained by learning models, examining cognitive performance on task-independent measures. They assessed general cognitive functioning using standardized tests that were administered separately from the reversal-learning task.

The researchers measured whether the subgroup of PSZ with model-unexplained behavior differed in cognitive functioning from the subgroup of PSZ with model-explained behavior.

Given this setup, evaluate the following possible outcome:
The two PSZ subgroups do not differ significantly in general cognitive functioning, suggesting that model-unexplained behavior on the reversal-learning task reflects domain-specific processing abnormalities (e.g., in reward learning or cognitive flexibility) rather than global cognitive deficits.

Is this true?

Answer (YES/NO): NO